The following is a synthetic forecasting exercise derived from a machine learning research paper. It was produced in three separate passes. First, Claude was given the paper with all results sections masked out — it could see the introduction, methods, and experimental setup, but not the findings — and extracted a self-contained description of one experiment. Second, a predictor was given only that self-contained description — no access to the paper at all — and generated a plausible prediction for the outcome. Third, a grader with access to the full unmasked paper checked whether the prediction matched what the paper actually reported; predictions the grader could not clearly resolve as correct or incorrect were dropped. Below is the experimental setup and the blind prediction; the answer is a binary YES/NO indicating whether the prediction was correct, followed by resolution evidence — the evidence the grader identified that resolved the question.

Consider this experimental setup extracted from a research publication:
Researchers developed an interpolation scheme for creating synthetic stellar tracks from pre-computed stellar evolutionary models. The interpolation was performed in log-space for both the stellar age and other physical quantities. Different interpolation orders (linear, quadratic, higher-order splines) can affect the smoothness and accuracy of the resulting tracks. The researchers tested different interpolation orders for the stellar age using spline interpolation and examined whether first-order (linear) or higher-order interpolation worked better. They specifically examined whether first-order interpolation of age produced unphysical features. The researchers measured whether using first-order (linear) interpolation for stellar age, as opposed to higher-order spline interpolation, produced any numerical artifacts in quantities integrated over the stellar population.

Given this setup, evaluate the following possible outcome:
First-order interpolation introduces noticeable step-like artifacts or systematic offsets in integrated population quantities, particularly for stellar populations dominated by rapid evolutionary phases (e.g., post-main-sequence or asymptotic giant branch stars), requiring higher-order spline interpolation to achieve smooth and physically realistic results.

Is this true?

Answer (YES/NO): NO